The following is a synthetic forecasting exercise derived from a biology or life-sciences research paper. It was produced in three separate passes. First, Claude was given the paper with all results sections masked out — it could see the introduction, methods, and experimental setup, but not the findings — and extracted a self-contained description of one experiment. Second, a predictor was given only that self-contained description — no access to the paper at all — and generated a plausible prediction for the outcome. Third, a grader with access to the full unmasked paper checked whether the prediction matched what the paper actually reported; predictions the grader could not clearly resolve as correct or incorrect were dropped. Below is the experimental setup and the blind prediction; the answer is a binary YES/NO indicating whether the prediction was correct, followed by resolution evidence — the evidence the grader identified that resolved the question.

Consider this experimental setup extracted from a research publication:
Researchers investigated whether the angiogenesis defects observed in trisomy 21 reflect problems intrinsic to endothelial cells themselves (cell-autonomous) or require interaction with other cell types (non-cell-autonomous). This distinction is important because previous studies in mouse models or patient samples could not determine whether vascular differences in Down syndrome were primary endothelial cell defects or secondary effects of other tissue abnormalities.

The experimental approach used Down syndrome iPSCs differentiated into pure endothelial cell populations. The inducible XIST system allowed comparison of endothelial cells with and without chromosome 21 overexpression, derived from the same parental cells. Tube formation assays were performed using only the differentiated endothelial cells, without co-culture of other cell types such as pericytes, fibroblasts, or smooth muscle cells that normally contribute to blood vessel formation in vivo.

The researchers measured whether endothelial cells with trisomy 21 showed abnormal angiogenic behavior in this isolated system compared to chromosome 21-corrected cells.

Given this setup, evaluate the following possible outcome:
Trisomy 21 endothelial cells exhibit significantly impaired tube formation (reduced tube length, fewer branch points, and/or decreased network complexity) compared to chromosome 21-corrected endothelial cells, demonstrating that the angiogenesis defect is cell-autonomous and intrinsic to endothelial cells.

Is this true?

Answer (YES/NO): NO